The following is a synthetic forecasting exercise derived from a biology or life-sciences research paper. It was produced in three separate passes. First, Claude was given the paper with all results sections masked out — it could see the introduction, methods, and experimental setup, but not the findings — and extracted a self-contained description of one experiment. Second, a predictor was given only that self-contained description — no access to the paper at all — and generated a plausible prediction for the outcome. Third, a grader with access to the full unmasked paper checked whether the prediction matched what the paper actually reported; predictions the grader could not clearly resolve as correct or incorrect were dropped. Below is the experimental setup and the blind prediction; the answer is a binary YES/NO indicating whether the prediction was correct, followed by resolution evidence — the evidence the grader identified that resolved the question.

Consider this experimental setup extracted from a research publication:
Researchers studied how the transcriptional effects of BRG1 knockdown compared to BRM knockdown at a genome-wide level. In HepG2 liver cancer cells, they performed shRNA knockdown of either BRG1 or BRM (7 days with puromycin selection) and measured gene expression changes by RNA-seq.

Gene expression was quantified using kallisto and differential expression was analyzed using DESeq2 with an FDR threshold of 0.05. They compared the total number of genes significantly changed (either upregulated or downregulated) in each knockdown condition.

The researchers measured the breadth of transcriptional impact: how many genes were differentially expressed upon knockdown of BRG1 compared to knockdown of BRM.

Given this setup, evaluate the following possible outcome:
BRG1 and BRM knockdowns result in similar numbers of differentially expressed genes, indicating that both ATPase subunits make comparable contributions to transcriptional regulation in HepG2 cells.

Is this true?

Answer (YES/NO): NO